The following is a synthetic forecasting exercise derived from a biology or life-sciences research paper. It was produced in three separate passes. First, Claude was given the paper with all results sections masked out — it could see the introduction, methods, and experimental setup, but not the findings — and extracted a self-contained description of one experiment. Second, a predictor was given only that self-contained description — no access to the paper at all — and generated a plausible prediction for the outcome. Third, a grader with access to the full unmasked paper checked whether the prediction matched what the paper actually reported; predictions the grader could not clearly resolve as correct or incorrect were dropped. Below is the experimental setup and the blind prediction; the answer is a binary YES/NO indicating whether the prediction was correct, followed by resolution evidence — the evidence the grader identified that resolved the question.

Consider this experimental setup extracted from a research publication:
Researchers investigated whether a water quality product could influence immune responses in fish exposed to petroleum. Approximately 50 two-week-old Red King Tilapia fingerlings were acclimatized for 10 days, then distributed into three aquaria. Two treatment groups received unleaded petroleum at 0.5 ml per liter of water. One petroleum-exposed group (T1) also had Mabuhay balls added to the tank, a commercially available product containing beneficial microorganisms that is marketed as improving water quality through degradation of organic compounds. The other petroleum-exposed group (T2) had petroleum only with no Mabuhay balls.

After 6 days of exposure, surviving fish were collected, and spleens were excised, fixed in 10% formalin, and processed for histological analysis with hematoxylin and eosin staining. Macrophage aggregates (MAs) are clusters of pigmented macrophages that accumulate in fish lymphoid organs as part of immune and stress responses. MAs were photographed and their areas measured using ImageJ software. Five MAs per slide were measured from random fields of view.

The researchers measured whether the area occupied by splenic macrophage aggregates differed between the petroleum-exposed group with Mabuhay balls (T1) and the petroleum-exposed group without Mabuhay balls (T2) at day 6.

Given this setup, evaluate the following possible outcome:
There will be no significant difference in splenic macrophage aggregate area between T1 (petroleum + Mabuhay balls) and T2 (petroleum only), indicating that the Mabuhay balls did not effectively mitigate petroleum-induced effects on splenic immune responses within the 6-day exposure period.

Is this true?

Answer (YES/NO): YES